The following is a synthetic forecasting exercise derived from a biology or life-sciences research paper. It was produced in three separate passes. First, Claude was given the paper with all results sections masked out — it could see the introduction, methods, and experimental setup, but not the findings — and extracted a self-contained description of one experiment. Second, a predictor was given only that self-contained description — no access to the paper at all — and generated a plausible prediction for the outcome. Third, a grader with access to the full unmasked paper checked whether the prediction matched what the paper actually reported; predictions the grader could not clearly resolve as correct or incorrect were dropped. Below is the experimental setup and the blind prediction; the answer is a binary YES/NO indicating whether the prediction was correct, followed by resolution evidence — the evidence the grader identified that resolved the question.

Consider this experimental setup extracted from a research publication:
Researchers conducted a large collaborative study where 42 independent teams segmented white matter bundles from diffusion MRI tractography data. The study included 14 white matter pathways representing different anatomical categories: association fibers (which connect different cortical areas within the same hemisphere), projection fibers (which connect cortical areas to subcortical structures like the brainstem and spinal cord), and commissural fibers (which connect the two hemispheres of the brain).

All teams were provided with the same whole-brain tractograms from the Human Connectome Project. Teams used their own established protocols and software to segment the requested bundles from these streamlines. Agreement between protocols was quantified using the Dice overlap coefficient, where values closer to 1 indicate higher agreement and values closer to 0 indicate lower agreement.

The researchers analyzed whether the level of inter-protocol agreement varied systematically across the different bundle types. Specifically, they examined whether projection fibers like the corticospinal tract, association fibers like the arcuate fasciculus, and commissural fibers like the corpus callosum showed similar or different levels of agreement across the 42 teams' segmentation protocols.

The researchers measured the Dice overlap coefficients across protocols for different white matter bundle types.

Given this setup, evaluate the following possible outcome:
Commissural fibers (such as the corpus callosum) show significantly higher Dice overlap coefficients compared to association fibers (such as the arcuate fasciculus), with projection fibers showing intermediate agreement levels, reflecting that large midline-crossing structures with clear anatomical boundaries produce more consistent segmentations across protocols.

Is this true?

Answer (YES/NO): NO